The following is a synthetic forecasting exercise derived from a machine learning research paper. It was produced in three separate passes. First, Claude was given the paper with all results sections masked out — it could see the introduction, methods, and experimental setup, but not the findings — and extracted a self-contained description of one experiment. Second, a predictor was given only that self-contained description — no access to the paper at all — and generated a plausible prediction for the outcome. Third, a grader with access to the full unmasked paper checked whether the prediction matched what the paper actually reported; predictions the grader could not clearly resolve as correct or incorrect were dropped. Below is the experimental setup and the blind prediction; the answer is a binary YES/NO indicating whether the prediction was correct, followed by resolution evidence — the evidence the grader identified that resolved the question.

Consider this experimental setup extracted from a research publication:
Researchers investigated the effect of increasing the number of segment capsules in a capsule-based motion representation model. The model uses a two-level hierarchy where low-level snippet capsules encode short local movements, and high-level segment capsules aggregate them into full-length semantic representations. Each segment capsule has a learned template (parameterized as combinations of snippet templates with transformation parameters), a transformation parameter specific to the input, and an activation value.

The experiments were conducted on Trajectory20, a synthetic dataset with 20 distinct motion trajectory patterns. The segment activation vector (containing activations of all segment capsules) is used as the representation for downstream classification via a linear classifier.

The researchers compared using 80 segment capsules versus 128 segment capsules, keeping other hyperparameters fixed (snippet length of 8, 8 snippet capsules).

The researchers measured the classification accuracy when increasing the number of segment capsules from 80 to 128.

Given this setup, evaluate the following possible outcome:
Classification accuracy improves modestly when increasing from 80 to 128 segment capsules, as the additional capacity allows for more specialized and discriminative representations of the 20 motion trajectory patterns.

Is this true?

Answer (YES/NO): NO